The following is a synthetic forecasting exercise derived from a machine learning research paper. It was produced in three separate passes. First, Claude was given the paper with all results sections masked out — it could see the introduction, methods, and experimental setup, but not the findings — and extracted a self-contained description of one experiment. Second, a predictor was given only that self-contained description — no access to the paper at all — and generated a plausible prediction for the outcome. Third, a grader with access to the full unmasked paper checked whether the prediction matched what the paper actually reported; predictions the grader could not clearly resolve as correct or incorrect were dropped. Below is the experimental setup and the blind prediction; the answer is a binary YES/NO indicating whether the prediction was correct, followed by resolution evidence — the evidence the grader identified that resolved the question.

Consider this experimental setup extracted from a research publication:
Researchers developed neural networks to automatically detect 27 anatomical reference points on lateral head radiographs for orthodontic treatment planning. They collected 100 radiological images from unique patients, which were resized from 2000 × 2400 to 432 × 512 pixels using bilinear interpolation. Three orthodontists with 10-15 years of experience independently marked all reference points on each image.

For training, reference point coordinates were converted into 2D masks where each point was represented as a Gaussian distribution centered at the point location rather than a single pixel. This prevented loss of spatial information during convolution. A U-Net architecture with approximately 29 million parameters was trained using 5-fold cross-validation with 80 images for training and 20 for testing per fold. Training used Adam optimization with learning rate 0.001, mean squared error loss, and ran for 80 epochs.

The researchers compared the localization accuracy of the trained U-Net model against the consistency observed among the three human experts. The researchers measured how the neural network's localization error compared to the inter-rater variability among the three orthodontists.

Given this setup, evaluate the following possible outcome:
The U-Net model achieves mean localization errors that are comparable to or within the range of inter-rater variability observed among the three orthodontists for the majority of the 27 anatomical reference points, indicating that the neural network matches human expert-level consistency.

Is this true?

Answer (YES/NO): YES